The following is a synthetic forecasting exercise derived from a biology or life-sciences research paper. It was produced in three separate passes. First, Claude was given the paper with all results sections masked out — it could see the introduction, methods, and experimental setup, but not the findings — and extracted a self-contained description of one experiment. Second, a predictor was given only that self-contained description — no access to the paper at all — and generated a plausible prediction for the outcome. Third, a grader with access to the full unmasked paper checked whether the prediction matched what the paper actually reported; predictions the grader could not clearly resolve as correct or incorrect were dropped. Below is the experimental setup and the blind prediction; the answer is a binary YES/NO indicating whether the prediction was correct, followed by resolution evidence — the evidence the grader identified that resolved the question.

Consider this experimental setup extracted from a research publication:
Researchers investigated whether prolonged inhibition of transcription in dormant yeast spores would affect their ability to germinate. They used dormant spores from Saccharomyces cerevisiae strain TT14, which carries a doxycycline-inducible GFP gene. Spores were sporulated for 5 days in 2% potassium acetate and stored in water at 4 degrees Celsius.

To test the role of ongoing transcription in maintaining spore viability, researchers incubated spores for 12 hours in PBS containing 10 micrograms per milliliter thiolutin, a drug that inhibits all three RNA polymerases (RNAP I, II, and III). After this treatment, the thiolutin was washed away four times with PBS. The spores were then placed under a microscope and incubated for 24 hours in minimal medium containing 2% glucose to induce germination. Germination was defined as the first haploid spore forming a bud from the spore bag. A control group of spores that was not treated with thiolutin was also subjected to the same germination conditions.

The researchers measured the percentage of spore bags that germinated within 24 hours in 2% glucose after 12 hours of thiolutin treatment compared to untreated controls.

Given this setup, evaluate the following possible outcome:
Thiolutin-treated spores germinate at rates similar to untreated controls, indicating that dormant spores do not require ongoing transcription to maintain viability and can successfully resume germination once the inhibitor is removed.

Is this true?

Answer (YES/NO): NO